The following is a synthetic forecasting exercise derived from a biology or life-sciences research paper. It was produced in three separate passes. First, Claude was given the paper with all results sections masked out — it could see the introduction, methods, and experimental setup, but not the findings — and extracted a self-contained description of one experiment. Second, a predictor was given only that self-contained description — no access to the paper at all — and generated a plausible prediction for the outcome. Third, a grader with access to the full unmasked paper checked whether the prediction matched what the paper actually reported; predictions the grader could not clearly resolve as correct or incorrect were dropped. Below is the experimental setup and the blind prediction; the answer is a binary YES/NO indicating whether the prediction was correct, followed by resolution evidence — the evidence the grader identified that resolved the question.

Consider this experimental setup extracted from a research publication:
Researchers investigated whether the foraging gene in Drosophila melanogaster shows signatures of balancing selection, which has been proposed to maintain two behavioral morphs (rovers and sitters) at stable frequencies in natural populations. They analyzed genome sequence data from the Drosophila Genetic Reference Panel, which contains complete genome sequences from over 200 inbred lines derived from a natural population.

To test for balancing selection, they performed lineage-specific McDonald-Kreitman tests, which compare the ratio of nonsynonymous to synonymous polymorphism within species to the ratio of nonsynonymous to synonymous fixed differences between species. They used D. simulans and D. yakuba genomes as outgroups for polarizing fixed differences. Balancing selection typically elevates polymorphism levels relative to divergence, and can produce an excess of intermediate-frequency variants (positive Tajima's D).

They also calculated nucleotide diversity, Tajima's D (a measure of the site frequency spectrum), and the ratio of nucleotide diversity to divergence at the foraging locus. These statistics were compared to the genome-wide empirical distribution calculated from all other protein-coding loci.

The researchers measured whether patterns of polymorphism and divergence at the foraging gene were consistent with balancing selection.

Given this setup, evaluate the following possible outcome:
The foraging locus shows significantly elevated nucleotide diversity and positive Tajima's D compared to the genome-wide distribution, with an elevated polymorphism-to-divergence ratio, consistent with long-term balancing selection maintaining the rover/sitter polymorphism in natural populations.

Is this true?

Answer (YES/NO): NO